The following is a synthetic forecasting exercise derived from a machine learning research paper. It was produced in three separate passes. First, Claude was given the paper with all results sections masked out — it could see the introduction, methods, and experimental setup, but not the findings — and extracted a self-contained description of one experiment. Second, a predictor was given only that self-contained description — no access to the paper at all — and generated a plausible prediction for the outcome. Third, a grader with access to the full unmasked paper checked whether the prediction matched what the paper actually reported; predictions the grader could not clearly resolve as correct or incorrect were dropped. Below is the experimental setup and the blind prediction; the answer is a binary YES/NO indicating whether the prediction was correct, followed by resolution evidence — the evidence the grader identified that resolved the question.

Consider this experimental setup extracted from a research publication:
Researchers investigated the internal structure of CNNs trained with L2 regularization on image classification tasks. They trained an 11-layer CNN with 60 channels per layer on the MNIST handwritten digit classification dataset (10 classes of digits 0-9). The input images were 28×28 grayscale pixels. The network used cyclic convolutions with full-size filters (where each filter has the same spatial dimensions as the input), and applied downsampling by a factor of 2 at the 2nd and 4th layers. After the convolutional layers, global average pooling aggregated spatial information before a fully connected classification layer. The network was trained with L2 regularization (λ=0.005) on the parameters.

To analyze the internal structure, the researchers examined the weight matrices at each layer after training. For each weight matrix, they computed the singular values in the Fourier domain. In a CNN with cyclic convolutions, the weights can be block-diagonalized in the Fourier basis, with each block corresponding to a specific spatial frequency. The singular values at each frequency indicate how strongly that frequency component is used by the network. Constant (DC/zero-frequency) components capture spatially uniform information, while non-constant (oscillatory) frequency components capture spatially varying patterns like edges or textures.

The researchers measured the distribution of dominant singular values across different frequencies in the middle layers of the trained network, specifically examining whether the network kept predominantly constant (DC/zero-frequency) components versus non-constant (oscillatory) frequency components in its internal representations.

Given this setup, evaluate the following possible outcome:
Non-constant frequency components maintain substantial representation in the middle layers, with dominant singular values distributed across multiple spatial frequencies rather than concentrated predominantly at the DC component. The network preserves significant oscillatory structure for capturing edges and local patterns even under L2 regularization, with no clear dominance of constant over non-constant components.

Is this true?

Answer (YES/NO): NO